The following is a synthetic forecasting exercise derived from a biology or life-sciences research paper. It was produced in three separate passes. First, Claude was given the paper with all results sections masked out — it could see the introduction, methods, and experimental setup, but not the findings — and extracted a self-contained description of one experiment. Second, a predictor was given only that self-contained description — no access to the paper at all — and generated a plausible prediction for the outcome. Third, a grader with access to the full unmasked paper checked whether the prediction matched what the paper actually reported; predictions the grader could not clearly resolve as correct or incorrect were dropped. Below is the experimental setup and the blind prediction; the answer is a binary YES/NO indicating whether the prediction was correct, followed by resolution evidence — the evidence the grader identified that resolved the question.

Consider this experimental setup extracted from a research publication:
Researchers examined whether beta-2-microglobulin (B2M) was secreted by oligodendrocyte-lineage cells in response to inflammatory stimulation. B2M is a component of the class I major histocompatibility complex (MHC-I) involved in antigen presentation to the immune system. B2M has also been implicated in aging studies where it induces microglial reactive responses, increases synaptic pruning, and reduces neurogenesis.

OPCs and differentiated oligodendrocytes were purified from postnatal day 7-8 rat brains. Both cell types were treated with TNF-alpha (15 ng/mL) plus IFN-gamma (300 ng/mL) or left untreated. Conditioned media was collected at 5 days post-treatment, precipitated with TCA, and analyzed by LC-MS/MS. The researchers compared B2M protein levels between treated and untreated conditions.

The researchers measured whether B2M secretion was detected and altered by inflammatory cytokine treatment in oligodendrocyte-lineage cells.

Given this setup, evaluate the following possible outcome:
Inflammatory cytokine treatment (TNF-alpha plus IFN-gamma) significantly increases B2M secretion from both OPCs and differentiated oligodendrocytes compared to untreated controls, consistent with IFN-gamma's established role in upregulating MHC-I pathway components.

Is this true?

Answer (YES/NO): NO